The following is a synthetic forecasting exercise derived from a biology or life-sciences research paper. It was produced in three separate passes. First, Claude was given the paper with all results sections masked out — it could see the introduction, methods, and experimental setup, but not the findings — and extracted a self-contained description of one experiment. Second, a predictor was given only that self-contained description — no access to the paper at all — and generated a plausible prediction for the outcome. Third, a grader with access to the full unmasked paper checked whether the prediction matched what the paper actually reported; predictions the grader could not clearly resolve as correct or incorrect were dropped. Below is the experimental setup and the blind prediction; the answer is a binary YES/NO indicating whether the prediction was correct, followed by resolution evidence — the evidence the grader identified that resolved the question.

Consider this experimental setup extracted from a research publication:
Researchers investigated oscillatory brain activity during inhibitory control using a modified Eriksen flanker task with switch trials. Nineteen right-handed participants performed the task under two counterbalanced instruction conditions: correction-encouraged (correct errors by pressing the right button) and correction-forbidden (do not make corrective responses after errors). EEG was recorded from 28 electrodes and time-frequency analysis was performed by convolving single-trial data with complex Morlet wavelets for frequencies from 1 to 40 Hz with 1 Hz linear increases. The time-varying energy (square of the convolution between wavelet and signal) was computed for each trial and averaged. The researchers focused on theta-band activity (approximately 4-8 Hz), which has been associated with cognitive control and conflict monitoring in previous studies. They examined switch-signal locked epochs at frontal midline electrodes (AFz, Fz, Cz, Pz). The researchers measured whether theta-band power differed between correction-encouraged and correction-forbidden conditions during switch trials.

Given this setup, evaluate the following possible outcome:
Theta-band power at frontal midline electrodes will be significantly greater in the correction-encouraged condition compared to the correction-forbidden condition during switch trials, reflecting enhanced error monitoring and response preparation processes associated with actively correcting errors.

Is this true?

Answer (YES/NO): NO